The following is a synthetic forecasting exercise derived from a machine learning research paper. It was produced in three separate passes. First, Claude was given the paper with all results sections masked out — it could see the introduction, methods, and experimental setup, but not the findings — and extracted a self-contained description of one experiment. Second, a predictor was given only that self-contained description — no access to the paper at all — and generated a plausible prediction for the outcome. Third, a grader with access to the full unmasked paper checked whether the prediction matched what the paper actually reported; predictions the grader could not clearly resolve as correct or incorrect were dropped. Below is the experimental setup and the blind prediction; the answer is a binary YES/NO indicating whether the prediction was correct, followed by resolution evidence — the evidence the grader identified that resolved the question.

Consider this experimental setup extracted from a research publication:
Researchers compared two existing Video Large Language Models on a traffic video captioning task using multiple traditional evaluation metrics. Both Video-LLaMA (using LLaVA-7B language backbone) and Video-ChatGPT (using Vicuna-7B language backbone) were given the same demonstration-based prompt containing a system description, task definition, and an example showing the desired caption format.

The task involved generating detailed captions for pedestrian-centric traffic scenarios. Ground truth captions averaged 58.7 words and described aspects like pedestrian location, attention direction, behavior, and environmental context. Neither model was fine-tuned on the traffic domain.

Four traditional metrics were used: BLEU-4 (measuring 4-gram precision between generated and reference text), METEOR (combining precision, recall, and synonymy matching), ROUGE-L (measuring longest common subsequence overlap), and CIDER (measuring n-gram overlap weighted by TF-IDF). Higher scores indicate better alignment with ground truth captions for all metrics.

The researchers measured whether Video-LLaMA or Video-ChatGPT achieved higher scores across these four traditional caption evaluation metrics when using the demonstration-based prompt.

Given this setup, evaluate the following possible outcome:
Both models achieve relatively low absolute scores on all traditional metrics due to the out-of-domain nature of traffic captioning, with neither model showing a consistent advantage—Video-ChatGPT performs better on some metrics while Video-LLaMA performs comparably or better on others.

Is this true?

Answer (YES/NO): NO